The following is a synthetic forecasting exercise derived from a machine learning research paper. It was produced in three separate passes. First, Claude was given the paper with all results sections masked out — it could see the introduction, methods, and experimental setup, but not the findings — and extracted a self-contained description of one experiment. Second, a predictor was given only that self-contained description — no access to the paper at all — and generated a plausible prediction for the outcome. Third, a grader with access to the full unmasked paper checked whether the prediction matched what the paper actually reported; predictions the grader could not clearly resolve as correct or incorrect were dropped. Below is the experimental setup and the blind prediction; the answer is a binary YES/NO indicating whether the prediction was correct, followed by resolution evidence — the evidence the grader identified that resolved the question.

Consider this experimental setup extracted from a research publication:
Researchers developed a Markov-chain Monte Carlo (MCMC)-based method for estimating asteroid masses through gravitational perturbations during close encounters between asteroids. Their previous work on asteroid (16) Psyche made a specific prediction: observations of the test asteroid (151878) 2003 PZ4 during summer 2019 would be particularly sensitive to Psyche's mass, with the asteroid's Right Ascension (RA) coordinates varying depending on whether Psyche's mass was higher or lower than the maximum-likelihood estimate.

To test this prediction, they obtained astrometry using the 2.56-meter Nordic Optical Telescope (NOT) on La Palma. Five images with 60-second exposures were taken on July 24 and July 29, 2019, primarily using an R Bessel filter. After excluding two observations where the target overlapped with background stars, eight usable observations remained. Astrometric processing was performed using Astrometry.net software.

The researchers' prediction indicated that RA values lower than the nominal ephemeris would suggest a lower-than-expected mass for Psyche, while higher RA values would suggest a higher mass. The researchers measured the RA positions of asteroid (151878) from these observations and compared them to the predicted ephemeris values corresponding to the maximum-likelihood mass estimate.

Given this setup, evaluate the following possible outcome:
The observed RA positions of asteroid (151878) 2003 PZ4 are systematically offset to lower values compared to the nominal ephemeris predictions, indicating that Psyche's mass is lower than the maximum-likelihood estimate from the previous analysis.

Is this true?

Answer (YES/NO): YES